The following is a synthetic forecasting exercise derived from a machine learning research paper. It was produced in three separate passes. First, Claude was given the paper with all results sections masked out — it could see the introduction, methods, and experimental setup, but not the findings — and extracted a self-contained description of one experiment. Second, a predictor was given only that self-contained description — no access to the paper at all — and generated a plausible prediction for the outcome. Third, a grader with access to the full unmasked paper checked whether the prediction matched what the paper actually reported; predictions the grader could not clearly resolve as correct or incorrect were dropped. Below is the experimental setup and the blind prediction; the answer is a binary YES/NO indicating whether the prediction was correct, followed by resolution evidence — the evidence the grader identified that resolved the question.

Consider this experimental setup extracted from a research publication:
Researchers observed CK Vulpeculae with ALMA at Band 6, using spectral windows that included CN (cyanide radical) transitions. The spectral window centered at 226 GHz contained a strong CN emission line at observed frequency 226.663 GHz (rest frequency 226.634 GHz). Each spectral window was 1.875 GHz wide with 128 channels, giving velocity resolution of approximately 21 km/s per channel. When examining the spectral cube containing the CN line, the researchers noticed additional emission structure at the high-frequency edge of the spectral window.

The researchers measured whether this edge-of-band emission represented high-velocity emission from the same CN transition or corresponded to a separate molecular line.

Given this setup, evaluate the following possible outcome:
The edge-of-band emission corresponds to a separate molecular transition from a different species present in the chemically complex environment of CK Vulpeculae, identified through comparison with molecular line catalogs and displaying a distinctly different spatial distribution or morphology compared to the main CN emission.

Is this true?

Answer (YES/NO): NO